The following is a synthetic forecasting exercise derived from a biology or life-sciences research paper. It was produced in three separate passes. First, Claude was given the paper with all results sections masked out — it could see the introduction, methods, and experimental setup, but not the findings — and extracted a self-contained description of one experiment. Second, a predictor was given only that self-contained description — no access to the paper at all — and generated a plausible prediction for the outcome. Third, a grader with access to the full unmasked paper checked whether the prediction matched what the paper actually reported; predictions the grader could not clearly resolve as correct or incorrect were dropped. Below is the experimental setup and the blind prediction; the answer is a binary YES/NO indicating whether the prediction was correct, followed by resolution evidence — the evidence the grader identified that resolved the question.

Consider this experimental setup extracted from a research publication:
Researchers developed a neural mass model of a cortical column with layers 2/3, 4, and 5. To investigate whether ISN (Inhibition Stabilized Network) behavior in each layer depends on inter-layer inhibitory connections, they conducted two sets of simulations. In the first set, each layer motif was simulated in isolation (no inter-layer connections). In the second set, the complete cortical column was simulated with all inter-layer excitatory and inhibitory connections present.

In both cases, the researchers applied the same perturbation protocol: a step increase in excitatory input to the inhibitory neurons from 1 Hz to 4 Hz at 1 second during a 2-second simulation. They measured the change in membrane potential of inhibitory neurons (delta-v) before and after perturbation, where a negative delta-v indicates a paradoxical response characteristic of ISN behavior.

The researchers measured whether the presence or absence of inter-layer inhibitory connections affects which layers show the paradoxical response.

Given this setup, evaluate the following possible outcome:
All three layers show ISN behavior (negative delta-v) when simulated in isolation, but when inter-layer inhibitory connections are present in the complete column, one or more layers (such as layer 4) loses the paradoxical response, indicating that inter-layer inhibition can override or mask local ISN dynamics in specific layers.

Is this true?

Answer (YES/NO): NO